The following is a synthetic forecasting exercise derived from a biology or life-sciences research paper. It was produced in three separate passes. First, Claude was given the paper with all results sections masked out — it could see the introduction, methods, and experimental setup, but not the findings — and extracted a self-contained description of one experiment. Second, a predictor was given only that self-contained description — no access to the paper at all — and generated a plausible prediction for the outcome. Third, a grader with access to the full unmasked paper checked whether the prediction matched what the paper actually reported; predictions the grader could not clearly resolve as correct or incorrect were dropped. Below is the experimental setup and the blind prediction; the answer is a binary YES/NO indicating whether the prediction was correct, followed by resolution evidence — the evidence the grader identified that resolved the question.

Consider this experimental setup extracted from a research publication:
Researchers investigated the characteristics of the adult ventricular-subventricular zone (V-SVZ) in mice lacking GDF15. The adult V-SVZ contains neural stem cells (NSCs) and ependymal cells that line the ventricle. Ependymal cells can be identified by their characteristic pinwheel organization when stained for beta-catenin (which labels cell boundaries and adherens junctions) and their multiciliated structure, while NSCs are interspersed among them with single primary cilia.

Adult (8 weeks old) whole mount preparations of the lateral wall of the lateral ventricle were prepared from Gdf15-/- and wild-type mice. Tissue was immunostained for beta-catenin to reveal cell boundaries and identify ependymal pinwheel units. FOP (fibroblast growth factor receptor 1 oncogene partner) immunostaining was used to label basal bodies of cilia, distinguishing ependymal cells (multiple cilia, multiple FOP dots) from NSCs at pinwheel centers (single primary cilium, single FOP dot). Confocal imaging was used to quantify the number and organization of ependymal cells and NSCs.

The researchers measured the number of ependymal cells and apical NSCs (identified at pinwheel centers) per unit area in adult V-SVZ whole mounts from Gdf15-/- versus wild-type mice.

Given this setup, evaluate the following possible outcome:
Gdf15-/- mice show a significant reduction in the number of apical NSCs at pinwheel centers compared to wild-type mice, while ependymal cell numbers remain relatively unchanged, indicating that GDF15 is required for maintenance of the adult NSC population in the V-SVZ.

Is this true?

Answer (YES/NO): NO